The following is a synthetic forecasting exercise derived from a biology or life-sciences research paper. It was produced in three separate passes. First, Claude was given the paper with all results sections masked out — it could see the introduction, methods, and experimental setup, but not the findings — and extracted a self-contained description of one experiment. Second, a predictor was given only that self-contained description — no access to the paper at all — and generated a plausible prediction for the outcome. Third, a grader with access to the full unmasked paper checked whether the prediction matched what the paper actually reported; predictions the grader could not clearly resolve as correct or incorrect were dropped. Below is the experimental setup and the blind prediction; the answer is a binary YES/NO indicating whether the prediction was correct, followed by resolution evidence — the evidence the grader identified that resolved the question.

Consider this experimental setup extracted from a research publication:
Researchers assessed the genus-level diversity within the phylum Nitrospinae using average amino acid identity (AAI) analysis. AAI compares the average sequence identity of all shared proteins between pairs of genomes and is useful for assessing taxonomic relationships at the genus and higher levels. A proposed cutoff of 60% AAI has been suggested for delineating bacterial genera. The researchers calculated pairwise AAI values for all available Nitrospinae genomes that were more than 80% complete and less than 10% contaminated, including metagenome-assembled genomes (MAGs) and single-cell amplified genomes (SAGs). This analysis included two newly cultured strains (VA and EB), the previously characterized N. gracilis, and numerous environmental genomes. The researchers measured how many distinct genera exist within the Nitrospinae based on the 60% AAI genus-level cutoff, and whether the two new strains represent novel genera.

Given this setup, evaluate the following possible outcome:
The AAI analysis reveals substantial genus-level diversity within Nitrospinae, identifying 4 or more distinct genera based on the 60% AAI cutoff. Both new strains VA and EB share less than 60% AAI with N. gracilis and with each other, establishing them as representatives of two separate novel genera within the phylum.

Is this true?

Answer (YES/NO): YES